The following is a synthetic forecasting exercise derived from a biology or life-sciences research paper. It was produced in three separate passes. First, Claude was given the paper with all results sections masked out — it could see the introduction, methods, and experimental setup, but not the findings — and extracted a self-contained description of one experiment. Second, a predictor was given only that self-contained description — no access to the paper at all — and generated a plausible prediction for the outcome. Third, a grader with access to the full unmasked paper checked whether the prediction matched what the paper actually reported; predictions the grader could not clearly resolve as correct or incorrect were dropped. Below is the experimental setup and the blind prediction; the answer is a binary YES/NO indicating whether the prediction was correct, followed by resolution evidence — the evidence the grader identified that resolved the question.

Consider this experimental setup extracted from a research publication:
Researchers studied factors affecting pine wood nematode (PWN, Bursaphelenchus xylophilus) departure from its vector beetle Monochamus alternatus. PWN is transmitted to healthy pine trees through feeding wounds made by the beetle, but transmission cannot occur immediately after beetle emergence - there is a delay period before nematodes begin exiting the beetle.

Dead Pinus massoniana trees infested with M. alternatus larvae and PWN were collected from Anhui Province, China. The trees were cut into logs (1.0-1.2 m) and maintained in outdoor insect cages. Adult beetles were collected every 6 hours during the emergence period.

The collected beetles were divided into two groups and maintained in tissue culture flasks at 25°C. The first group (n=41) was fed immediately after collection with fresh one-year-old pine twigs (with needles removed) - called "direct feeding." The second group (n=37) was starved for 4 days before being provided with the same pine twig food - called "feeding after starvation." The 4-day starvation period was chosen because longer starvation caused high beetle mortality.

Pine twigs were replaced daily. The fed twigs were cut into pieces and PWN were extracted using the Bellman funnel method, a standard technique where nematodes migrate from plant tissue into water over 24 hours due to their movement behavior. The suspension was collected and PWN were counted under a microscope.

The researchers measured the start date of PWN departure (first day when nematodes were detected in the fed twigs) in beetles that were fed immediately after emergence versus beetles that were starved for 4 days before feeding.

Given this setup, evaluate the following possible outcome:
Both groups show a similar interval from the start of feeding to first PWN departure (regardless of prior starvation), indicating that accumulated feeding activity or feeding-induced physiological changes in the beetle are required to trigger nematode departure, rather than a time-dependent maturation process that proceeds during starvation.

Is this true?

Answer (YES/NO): NO